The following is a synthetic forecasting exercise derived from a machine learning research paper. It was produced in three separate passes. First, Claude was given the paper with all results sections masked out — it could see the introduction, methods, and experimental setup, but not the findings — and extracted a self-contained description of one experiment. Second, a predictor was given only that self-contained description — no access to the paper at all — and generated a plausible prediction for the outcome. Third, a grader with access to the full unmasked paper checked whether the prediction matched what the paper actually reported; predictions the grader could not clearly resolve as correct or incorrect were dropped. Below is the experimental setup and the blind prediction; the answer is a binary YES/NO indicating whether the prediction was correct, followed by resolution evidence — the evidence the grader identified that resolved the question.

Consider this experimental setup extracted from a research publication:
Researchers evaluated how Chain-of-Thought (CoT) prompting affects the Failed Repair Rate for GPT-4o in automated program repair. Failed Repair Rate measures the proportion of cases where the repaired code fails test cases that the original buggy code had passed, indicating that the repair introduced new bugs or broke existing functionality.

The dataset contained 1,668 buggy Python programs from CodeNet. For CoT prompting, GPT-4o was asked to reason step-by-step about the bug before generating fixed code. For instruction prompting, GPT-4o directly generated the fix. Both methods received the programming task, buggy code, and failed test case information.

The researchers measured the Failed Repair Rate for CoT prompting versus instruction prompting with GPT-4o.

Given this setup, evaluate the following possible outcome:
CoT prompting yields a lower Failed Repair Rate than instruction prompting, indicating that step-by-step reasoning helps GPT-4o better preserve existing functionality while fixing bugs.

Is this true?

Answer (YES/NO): NO